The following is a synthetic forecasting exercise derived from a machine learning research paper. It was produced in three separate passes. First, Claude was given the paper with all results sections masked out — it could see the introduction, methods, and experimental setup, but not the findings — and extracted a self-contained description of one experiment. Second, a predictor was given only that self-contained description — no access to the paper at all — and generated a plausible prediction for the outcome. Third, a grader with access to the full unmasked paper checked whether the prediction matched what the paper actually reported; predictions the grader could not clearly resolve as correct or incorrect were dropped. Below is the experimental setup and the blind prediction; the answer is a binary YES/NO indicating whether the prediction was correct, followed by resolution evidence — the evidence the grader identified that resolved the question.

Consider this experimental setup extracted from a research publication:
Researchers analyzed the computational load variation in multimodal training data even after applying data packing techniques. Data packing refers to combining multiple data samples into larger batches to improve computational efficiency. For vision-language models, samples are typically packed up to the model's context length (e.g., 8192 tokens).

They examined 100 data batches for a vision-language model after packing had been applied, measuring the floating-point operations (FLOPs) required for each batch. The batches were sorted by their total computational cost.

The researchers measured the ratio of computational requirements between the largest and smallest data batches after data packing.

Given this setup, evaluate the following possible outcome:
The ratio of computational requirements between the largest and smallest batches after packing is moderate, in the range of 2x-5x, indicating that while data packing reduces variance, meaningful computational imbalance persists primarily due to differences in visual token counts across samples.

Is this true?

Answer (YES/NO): YES